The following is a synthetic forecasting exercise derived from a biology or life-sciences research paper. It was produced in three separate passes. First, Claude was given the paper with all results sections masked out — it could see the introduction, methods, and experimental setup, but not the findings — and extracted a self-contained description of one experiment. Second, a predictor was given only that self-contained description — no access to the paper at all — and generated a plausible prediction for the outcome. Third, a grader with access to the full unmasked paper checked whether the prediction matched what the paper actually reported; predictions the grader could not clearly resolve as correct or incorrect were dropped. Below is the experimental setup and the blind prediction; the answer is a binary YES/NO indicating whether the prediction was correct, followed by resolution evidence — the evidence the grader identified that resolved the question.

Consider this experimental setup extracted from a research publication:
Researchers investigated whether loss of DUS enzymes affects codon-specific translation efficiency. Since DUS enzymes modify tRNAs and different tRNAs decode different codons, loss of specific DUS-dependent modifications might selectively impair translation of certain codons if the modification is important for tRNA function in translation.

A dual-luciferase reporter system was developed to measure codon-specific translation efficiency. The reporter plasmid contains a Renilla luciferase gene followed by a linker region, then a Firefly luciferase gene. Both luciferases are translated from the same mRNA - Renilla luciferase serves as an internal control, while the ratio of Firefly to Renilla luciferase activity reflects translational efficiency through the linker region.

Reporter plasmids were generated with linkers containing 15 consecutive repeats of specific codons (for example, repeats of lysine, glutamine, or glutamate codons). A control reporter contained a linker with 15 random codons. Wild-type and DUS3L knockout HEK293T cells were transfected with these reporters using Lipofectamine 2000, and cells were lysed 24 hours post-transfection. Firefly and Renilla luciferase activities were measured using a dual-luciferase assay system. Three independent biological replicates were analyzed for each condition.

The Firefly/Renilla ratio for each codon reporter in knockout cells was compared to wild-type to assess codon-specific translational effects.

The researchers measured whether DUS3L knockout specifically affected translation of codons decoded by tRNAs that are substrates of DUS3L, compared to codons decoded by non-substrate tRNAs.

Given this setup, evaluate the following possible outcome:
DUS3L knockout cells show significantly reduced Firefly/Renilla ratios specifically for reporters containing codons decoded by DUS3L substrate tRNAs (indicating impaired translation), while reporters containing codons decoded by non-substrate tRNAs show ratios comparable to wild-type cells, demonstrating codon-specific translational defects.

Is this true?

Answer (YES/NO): NO